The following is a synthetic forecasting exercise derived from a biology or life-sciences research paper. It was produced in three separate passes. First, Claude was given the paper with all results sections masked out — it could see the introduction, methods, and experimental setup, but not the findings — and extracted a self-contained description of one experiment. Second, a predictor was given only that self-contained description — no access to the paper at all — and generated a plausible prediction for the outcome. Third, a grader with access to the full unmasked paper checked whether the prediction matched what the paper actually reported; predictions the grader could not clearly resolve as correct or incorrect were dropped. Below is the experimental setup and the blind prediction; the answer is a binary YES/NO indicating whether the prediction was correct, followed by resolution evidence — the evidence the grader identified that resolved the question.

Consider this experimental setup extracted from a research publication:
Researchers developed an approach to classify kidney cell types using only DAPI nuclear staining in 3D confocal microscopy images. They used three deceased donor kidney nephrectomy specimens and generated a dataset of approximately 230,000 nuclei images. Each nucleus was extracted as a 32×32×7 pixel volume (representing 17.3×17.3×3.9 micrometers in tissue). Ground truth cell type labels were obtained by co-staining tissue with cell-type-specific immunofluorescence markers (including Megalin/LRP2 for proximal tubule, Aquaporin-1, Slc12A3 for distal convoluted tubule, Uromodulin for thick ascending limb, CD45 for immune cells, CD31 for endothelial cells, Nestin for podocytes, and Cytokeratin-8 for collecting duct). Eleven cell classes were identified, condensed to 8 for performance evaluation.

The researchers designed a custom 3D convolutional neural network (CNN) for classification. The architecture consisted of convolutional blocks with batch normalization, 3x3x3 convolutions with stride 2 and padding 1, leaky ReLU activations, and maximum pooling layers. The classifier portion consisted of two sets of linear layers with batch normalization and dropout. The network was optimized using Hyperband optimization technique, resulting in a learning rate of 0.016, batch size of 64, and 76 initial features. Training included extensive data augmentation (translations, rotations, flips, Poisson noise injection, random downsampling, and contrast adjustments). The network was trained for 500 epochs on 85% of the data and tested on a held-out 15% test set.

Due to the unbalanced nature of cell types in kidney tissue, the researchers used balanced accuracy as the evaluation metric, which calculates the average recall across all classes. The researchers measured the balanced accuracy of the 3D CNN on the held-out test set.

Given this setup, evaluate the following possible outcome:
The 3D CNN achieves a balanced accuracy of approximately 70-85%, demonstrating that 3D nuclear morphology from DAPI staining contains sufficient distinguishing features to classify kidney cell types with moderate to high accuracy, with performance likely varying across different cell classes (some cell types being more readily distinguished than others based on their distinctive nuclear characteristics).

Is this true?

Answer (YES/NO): YES